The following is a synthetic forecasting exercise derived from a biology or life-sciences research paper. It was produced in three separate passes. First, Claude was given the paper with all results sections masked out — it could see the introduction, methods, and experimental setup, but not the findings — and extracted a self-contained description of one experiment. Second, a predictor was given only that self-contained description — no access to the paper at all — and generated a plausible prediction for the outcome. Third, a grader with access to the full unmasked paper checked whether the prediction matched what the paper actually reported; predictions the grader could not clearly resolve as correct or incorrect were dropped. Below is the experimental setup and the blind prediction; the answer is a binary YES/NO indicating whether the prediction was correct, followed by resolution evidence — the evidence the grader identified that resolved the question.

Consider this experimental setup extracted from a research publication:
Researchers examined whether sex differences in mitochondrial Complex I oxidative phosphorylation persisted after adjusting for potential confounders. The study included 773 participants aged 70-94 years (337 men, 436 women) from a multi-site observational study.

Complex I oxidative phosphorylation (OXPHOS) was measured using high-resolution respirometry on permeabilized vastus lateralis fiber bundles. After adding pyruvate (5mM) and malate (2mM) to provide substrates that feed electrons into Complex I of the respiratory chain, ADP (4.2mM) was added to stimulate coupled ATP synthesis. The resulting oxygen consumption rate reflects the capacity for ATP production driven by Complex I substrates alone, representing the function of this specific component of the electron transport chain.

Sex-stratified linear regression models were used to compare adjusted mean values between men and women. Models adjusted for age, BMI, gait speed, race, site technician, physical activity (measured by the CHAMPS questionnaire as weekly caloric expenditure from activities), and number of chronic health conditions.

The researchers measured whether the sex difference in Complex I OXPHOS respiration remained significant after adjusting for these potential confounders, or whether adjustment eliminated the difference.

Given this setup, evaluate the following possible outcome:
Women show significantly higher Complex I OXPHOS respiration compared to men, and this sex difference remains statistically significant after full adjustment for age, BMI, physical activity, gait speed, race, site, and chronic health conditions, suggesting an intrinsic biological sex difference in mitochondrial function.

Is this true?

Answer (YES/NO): NO